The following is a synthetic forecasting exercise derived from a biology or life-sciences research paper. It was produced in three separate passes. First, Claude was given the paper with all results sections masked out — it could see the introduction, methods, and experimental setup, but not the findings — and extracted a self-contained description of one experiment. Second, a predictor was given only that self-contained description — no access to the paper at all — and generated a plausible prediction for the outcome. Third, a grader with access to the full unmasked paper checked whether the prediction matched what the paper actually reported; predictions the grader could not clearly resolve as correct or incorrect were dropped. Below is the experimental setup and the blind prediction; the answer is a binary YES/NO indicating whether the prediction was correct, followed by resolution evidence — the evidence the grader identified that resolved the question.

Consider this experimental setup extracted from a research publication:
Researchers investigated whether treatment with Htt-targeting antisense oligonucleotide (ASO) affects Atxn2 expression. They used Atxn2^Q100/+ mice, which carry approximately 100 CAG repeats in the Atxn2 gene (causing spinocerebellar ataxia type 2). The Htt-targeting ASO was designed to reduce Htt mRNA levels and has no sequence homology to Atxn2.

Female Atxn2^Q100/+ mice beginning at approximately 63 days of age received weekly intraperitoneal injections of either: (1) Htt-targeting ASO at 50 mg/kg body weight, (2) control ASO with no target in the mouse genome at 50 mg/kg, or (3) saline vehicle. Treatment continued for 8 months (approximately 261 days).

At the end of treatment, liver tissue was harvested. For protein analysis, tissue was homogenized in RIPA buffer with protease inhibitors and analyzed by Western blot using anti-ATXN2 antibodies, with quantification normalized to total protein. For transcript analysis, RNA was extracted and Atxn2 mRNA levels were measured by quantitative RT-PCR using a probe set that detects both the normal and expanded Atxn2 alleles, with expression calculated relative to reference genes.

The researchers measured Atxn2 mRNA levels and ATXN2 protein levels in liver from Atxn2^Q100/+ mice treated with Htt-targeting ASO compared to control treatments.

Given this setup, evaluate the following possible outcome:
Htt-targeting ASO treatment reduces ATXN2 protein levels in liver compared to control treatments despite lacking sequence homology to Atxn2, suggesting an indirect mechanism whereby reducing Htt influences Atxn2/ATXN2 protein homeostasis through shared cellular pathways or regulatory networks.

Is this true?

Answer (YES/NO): NO